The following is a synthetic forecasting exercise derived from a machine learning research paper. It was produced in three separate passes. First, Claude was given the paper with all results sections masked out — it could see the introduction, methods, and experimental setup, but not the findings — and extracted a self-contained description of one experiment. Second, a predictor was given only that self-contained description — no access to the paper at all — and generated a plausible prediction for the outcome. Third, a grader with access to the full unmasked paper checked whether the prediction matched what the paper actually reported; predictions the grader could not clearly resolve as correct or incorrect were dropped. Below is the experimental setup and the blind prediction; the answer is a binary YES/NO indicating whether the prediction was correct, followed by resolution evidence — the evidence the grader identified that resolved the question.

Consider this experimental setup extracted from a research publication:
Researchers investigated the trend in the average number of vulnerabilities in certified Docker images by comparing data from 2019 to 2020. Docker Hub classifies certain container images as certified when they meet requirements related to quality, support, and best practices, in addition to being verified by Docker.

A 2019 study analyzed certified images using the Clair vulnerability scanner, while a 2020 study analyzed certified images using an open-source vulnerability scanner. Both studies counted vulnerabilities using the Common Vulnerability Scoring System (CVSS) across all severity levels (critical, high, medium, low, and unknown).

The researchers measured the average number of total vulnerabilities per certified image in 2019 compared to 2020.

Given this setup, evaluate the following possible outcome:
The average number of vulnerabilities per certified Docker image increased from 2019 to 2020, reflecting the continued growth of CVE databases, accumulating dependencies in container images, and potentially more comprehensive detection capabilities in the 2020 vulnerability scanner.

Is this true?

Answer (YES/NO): YES